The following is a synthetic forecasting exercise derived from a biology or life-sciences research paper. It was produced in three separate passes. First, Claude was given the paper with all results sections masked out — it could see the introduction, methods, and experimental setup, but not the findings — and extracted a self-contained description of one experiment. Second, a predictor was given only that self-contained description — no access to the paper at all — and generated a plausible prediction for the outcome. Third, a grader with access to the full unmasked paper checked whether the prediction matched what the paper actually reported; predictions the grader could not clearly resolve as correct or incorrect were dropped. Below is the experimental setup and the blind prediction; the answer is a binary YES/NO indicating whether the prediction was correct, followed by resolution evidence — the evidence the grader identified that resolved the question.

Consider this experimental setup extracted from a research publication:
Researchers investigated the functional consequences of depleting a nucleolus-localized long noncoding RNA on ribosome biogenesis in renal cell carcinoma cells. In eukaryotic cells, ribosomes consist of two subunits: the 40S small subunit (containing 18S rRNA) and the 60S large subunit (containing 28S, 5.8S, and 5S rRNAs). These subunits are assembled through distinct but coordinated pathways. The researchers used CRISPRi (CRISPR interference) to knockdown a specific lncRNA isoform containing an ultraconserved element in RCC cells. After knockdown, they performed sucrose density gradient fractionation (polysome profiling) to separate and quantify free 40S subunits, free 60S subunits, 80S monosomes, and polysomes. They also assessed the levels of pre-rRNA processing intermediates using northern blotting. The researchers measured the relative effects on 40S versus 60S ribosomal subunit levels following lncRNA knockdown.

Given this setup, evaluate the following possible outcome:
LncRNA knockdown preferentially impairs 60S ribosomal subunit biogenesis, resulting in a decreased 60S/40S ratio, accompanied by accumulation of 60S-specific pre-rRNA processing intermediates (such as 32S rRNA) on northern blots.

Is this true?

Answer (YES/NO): YES